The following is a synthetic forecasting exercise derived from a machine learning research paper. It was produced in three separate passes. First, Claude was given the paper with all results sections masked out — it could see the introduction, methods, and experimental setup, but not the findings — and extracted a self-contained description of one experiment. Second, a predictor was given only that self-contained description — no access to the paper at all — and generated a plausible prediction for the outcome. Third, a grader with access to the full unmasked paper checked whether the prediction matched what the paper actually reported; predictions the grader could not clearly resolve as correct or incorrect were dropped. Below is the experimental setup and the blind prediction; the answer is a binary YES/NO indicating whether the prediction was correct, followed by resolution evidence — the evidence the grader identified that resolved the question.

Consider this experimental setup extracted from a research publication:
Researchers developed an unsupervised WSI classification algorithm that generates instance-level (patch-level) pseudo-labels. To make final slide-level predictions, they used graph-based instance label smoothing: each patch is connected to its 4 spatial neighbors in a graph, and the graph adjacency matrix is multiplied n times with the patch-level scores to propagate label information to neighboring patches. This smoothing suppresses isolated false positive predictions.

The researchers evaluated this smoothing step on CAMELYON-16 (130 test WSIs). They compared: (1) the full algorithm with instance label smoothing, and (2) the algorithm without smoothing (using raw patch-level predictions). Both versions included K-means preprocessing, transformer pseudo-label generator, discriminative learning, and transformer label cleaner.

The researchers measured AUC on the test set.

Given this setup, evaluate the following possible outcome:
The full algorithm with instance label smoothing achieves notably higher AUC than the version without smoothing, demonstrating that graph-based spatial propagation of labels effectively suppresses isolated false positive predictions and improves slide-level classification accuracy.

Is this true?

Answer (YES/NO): YES